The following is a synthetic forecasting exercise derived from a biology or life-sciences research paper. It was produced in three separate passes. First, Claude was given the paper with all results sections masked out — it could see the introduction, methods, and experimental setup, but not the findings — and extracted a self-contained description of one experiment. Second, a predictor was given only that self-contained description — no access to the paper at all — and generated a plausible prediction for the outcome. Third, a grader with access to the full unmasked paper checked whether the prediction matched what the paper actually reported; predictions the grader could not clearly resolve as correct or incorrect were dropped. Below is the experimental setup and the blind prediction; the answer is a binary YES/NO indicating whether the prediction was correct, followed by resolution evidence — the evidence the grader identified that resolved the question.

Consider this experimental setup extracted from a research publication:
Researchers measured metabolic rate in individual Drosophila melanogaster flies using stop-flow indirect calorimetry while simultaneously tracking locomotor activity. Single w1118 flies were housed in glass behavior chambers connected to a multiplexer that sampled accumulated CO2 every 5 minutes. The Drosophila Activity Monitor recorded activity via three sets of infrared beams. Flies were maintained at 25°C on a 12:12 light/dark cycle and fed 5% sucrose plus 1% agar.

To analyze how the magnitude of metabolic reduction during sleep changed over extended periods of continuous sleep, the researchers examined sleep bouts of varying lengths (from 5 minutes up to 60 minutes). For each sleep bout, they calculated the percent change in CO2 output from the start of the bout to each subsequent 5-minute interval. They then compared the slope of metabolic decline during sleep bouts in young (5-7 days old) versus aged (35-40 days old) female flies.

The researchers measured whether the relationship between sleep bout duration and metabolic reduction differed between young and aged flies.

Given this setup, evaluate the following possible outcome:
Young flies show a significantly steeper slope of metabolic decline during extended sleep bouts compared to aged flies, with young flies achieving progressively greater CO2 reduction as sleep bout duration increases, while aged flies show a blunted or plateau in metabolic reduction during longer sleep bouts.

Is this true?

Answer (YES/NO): YES